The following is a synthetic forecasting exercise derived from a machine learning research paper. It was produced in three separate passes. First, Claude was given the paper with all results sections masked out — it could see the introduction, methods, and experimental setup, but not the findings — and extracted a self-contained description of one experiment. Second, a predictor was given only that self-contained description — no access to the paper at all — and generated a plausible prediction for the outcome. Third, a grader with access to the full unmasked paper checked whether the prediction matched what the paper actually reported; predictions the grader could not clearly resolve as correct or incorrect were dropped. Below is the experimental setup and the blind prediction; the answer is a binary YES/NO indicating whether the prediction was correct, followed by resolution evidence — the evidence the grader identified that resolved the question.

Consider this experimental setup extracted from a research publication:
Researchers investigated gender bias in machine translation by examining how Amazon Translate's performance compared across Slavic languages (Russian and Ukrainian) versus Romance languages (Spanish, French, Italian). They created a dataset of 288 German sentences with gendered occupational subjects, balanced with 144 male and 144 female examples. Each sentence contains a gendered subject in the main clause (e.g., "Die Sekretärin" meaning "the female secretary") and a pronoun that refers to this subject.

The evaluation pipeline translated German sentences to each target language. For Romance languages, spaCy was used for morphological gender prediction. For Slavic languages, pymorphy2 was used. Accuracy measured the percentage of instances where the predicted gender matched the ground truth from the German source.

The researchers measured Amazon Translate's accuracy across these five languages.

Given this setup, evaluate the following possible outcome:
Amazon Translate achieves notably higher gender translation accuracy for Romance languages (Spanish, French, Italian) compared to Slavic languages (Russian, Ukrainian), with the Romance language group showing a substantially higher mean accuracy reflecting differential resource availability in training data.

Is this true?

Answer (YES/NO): YES